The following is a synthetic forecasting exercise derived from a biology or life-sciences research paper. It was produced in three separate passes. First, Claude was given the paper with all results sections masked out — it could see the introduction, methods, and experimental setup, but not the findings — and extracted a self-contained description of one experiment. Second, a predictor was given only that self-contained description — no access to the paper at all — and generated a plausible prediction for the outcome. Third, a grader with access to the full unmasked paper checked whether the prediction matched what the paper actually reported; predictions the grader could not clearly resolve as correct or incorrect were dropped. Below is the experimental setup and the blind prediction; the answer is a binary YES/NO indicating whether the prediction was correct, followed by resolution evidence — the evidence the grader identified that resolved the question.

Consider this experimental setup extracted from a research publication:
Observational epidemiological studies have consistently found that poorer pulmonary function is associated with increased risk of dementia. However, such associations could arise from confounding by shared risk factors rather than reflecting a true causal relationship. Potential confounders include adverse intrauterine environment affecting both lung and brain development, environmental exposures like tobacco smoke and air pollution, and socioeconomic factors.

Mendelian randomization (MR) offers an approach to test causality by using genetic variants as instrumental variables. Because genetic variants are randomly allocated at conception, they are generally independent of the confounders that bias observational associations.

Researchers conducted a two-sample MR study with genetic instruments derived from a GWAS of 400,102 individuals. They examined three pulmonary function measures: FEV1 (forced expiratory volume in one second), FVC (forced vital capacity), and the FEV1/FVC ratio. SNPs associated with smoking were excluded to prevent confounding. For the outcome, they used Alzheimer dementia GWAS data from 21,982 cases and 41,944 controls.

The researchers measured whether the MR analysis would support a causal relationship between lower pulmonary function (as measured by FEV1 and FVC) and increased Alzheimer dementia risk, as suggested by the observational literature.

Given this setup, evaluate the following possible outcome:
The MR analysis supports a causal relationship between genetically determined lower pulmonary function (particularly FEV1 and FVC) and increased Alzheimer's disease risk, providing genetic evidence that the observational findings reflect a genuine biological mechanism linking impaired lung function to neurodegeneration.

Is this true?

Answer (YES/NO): NO